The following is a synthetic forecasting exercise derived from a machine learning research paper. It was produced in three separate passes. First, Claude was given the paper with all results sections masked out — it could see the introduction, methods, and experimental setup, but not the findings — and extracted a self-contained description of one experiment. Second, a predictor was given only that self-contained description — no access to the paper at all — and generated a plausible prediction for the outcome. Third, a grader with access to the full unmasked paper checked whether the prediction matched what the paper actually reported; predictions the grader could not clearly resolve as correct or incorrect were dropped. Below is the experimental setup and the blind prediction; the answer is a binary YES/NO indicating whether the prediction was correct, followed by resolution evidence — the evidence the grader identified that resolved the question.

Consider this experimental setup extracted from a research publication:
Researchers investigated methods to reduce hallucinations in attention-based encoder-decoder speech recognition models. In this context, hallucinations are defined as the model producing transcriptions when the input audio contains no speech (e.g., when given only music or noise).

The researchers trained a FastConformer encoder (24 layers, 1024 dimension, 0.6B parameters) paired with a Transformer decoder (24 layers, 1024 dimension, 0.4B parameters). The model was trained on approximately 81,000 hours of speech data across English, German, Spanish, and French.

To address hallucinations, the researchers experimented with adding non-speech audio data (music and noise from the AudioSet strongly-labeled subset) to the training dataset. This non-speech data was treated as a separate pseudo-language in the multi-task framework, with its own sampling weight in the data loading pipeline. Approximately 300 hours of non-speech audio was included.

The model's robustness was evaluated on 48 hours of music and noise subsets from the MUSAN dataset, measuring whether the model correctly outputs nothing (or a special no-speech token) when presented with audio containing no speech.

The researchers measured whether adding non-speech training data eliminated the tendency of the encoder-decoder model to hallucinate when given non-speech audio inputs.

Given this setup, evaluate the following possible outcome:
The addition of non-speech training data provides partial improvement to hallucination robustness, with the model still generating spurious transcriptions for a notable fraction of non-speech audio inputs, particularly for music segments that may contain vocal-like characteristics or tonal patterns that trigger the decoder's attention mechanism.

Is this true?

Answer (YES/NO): YES